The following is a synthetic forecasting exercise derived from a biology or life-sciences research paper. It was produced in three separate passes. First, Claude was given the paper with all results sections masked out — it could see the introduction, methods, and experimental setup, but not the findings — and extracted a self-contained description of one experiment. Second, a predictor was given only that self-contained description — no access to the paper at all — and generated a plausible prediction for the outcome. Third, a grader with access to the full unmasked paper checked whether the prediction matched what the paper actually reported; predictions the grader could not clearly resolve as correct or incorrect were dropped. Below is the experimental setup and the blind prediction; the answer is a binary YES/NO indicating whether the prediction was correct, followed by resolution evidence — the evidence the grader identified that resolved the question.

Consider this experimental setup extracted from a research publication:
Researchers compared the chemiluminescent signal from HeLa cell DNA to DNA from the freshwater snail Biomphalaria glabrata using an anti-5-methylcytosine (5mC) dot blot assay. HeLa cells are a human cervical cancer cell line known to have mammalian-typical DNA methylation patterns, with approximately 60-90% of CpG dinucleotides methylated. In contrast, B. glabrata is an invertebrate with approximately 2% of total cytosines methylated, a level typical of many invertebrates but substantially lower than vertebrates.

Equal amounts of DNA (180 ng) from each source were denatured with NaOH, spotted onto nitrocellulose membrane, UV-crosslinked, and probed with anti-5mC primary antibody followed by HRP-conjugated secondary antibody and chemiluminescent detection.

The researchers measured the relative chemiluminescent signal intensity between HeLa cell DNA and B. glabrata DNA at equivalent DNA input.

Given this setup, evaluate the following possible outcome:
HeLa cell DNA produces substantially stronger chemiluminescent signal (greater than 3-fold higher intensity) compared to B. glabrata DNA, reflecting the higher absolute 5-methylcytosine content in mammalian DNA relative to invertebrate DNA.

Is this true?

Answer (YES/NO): NO